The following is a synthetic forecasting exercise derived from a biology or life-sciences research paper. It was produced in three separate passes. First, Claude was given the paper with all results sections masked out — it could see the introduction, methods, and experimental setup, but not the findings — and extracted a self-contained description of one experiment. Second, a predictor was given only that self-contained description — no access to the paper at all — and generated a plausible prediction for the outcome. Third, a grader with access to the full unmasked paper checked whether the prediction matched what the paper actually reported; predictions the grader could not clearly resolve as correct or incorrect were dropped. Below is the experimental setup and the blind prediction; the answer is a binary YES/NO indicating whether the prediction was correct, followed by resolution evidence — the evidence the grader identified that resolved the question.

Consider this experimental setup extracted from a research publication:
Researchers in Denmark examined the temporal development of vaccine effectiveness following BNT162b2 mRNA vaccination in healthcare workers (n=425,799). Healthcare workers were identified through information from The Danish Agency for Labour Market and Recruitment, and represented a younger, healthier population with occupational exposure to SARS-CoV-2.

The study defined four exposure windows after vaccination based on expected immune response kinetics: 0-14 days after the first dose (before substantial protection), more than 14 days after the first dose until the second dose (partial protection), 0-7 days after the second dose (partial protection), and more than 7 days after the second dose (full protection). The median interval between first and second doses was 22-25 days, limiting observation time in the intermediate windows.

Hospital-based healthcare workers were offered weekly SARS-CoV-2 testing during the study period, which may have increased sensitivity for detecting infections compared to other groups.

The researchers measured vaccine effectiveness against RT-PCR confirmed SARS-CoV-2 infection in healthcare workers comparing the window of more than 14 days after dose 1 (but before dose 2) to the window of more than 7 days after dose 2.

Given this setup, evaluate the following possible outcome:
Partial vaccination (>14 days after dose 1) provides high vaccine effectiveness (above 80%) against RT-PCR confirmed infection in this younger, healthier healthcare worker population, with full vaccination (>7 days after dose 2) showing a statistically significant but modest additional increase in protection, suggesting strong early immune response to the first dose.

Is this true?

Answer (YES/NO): NO